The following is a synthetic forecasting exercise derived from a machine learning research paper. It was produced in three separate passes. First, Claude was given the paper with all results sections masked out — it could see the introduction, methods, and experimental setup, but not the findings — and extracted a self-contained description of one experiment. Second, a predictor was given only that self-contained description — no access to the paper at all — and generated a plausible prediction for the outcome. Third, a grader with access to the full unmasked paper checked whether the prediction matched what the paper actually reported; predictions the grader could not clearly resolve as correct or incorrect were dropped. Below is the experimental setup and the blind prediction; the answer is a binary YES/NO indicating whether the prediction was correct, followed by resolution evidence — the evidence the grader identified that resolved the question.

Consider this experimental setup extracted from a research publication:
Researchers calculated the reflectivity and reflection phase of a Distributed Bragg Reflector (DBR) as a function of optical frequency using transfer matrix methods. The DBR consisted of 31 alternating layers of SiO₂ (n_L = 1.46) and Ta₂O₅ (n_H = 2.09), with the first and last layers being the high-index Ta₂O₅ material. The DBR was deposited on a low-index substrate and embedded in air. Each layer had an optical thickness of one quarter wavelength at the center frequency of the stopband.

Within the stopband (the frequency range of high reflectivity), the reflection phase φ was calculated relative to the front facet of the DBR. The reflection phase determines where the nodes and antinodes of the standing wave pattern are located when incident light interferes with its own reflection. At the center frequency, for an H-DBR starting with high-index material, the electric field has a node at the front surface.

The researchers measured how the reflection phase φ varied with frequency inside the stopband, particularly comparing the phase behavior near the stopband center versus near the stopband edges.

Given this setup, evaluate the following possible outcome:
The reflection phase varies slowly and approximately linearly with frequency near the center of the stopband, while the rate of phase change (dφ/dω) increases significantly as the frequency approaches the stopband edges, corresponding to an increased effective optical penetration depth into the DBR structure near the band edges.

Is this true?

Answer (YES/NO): YES